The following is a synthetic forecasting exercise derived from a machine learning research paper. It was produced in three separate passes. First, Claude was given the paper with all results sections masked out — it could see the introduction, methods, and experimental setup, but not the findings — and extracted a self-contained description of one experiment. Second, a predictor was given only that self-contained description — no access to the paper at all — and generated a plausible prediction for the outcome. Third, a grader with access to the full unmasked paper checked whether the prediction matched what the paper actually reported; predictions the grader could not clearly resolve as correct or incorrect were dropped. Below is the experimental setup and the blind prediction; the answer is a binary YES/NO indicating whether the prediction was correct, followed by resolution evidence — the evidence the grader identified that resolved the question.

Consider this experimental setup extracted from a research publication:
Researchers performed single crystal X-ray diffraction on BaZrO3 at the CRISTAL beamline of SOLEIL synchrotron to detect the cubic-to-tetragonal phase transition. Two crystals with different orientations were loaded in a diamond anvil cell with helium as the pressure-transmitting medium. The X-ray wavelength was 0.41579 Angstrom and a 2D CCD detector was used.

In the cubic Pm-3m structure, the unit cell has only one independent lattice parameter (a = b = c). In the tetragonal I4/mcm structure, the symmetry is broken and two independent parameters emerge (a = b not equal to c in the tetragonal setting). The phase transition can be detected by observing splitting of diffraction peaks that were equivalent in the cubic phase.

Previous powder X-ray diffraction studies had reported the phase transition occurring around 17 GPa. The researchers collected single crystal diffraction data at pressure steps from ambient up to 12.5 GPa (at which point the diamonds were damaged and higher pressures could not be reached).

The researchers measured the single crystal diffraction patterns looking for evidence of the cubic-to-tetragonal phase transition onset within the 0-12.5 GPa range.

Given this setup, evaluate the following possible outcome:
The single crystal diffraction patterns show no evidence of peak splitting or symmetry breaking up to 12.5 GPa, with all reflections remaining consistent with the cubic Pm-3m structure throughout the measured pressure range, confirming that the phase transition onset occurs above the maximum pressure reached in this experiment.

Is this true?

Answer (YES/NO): NO